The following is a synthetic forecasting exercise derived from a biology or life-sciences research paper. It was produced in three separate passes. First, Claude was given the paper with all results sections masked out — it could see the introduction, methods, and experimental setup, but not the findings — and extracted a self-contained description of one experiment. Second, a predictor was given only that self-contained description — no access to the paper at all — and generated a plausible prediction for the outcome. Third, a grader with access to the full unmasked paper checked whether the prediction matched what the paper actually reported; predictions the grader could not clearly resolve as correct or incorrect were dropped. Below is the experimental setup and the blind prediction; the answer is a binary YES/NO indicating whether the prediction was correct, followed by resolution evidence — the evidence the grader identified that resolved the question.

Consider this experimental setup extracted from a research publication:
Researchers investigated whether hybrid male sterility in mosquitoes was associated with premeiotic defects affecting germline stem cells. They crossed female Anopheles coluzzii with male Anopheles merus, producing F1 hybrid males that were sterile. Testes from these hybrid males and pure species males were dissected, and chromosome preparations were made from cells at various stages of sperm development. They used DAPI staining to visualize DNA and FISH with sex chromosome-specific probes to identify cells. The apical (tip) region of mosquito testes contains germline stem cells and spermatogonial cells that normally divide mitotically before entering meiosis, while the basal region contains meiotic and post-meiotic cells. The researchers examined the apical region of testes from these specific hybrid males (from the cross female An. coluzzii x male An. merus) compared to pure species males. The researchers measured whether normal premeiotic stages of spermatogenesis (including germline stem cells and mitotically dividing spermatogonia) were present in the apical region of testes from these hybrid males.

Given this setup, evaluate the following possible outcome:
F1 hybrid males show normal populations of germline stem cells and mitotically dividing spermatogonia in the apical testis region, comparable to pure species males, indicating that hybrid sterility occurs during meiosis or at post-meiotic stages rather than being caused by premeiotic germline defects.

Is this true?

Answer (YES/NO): NO